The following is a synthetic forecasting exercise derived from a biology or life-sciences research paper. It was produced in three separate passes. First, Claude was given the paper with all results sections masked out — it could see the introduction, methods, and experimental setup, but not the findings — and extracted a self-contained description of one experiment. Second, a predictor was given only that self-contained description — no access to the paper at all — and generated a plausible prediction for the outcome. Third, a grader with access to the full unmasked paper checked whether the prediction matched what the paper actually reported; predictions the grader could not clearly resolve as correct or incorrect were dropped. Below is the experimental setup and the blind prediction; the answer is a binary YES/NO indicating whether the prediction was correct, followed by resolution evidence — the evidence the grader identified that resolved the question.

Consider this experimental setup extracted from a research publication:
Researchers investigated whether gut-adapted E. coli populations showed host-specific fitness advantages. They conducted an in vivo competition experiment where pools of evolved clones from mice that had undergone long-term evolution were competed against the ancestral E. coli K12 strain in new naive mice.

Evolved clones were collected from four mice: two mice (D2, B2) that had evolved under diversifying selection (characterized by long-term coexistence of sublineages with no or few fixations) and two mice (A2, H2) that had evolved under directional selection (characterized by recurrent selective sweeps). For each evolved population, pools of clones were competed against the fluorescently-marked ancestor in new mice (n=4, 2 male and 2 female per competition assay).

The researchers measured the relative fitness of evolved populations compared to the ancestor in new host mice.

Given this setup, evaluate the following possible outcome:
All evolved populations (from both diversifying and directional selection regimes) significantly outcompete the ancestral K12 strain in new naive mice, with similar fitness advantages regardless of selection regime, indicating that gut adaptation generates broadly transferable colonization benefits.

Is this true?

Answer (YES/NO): NO